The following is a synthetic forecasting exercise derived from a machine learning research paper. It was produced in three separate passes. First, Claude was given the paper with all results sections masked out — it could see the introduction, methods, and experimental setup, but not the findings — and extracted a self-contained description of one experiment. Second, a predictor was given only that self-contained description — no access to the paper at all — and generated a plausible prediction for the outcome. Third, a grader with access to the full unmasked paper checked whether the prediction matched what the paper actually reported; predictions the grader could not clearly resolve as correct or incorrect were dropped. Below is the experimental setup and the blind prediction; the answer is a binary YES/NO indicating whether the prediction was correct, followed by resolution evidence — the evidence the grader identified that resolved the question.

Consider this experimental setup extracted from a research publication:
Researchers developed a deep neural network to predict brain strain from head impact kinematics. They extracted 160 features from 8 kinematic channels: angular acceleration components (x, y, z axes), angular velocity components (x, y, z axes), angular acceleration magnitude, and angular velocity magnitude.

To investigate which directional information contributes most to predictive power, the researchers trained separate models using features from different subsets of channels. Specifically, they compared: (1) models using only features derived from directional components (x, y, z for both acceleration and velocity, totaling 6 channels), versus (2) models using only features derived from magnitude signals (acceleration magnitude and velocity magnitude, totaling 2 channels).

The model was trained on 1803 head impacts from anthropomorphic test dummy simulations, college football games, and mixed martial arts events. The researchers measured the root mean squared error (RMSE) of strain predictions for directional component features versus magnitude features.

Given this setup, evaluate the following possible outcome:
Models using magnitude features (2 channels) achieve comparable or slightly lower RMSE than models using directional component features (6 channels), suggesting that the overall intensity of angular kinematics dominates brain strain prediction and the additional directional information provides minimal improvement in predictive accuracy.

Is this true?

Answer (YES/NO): NO